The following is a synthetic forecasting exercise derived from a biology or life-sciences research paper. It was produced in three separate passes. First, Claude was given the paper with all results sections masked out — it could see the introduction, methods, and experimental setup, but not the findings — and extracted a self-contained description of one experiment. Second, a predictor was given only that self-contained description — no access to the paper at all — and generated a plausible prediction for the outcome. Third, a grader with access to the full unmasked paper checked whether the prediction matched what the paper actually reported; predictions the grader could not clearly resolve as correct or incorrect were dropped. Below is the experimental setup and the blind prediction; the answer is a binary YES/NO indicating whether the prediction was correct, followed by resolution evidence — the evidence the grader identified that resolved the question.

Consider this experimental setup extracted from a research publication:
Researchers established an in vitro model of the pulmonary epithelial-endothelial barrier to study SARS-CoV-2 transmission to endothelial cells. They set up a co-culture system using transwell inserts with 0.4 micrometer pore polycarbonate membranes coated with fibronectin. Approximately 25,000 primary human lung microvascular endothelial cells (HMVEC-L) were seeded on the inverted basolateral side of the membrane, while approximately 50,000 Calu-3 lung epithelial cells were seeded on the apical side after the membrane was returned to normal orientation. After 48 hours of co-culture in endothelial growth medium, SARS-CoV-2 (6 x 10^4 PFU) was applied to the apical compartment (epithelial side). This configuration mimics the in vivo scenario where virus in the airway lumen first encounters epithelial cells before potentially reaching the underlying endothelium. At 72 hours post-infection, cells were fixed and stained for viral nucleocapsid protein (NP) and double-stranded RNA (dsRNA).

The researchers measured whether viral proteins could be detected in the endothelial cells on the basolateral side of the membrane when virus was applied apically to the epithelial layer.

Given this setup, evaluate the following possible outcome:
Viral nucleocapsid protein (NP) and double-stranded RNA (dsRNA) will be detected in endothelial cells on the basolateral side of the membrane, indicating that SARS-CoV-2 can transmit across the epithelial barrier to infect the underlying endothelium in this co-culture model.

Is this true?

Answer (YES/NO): NO